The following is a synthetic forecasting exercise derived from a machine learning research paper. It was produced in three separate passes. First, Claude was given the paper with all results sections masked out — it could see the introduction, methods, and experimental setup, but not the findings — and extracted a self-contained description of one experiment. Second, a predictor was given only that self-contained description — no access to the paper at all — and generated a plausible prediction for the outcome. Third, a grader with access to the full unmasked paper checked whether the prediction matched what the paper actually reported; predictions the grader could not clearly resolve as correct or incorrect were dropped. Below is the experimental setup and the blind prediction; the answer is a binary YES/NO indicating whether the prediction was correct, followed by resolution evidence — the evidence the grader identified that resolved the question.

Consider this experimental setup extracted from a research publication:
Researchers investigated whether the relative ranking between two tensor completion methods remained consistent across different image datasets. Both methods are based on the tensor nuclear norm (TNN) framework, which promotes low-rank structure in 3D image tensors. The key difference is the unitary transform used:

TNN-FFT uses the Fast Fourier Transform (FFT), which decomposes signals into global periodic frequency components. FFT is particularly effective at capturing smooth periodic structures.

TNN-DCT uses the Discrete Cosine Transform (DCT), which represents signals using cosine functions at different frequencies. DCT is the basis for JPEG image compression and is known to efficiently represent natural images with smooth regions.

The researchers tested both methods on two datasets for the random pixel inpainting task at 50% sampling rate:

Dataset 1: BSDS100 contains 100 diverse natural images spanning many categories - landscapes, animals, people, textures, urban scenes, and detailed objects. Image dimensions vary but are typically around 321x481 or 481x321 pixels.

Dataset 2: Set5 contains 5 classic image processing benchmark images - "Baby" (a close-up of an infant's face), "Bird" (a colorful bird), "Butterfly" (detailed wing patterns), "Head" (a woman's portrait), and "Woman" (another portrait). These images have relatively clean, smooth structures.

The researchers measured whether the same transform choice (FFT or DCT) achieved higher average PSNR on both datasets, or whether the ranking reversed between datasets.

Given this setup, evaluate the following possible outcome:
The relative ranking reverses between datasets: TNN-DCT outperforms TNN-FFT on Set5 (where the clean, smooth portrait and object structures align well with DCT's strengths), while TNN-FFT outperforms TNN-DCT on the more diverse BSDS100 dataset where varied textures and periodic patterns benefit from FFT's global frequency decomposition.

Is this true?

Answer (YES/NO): YES